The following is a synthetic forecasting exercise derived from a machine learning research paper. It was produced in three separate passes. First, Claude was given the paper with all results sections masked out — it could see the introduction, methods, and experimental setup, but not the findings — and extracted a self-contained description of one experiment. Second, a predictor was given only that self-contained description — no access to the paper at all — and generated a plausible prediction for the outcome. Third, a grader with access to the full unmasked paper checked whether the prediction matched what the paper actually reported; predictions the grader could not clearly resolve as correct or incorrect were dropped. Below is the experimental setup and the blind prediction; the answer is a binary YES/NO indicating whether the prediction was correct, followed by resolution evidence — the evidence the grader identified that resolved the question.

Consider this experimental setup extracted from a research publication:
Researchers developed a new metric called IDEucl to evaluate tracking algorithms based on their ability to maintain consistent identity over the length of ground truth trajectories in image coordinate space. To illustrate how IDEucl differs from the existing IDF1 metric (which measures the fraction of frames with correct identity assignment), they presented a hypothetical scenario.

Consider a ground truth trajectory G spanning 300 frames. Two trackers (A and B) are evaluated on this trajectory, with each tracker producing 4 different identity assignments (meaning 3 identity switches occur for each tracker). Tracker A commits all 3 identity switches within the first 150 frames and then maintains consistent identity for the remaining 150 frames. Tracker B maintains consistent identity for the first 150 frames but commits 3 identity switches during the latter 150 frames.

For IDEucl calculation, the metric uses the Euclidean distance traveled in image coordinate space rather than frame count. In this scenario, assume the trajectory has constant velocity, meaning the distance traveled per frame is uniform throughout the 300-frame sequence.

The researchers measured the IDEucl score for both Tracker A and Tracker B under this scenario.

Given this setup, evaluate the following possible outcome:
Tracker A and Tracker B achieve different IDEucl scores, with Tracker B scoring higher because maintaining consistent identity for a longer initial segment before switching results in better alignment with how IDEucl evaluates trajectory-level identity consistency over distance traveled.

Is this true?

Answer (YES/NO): YES